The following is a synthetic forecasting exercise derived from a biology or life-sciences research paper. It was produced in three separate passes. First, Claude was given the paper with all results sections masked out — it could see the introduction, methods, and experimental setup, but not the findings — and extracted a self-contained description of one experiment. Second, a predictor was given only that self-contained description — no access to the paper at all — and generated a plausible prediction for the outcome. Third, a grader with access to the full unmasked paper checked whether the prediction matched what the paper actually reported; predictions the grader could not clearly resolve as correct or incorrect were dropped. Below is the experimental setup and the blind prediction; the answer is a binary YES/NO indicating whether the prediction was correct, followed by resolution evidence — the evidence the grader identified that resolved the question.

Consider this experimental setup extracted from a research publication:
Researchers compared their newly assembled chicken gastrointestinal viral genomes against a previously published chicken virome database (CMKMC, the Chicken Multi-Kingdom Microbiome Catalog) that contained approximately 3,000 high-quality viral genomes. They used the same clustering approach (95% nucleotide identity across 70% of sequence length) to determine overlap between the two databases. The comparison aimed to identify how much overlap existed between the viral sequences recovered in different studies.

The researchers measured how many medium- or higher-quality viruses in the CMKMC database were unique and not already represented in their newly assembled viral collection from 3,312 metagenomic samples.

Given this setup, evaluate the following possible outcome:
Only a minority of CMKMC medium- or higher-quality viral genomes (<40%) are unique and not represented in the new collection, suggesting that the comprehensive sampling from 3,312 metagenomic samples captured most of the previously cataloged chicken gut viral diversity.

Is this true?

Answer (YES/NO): NO